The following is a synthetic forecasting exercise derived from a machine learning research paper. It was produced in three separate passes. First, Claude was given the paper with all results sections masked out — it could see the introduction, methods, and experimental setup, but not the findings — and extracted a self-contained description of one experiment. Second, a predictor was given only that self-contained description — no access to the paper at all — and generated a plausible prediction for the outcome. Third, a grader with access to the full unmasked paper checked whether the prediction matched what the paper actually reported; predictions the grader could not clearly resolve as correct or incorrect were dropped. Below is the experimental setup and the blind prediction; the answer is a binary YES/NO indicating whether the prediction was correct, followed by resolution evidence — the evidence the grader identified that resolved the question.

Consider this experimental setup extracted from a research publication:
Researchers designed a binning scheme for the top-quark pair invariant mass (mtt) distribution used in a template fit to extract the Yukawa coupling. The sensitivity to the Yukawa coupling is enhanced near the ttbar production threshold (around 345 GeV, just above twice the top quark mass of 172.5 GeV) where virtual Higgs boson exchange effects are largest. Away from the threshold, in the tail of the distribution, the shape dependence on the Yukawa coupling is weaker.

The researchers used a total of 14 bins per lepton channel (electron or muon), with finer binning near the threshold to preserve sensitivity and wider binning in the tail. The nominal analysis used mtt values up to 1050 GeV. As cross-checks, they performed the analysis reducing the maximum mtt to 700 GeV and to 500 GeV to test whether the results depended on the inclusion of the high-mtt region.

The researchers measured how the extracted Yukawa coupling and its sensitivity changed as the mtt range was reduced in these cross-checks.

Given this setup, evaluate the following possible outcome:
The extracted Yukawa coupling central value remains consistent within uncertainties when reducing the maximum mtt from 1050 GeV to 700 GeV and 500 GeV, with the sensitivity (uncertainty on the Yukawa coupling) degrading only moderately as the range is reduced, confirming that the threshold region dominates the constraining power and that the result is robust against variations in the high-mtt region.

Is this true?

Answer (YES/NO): YES